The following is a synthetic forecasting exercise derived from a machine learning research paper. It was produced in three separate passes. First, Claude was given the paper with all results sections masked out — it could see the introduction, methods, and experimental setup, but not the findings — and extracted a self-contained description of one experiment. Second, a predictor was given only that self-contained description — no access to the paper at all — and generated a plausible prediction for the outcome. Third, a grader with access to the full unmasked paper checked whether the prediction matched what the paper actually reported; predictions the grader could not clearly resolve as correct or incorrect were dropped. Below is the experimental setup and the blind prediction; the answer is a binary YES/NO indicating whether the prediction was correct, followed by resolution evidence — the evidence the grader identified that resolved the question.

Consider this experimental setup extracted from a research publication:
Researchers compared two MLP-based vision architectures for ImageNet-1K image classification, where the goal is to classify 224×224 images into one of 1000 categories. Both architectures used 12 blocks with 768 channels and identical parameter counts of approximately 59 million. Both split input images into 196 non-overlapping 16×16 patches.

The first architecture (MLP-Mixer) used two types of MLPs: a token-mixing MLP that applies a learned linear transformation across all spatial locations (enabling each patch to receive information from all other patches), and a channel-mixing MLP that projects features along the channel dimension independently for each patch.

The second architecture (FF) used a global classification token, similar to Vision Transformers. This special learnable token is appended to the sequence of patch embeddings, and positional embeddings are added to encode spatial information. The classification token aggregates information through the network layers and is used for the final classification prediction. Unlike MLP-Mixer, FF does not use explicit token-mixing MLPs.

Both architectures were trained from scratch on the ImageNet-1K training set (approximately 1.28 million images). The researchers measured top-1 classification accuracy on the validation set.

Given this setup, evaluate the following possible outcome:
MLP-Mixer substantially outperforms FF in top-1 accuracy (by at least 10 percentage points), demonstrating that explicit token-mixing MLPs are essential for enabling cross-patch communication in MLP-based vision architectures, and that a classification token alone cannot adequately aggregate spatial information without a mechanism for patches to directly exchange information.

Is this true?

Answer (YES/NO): NO